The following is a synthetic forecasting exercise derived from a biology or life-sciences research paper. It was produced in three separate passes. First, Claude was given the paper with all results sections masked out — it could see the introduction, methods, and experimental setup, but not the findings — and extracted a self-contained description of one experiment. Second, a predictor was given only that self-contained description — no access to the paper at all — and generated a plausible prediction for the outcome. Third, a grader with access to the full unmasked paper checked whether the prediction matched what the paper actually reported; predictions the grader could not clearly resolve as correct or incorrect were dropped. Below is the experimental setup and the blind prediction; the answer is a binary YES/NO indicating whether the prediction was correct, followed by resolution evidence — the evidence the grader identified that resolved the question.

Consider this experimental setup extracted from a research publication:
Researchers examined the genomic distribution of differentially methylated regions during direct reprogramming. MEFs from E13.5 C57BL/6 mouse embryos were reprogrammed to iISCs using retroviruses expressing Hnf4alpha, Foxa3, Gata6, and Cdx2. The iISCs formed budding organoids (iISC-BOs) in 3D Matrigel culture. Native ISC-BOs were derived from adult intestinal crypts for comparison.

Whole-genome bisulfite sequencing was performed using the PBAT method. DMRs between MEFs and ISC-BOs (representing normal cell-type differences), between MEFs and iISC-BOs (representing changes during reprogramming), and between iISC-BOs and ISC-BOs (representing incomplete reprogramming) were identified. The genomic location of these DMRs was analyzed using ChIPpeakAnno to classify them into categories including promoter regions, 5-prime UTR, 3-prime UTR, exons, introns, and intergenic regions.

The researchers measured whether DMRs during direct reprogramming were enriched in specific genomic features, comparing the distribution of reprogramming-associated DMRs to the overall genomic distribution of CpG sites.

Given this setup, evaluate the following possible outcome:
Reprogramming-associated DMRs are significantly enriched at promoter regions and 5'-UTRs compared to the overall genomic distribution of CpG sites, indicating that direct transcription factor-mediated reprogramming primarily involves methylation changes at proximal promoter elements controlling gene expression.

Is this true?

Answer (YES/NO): NO